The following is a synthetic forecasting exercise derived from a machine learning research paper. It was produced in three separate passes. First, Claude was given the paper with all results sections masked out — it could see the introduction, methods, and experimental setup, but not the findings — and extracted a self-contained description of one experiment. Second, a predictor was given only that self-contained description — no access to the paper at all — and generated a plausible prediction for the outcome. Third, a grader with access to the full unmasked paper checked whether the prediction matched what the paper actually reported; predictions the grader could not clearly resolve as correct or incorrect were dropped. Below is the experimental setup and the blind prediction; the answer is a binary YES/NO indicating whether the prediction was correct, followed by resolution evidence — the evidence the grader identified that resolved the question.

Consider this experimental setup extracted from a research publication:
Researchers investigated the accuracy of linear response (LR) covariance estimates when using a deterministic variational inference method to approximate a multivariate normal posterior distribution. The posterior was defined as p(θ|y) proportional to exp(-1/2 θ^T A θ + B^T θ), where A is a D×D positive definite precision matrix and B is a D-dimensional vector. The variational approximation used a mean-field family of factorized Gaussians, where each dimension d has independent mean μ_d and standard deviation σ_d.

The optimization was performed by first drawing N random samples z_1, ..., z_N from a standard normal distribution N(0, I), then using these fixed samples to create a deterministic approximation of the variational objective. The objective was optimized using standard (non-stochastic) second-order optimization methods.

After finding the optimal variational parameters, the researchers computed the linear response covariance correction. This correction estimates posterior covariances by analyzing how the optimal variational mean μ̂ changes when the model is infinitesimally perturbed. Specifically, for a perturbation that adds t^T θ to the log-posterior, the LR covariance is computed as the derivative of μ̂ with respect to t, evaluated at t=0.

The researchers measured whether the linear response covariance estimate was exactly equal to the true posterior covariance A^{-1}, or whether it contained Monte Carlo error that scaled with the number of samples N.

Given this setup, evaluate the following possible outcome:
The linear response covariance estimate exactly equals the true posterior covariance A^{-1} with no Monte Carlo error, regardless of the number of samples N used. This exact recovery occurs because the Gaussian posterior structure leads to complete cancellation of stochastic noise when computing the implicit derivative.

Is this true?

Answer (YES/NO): YES